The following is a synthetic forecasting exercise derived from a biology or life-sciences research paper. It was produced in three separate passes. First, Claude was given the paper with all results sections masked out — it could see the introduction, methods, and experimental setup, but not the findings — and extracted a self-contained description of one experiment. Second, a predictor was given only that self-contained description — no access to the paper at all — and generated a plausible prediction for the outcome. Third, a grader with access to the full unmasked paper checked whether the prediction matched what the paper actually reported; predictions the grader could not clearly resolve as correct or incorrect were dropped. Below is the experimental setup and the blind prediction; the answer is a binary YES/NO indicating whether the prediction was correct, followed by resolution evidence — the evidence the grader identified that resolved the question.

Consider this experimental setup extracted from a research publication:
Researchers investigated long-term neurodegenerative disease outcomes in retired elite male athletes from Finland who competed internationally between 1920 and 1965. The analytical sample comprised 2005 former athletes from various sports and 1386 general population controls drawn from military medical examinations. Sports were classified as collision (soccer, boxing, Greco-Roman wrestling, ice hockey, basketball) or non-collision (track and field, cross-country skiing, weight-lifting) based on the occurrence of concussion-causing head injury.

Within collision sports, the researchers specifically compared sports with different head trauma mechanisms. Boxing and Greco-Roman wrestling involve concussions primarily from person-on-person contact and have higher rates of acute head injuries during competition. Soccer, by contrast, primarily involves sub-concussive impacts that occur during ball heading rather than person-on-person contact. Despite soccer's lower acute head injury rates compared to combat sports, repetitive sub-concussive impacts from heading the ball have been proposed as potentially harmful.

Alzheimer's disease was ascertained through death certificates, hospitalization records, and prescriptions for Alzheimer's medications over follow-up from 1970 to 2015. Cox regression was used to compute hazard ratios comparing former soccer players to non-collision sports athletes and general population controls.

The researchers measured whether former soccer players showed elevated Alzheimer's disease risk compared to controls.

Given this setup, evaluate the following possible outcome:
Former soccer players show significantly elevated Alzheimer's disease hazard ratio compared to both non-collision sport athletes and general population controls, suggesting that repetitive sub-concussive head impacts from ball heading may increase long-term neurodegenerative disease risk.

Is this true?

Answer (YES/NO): YES